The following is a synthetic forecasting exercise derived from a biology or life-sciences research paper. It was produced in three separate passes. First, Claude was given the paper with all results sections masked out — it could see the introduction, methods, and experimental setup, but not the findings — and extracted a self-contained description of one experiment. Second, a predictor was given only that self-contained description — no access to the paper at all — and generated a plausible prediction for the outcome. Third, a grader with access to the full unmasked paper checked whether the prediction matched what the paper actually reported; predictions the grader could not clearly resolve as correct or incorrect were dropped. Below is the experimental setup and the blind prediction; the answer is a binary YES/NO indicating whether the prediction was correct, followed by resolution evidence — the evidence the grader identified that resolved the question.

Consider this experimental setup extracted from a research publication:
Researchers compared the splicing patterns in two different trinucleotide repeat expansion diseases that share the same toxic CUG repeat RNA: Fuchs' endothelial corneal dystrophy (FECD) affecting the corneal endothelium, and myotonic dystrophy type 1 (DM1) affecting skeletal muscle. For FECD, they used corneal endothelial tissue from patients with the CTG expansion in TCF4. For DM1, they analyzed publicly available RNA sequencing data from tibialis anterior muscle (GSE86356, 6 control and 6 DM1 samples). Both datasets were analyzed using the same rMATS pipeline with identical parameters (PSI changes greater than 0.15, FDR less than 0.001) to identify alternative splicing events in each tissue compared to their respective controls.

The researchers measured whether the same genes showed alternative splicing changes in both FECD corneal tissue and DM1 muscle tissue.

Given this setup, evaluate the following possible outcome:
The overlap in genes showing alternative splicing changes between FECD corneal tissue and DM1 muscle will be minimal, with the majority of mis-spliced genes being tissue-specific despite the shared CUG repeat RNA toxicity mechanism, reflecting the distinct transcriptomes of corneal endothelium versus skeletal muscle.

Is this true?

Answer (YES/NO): NO